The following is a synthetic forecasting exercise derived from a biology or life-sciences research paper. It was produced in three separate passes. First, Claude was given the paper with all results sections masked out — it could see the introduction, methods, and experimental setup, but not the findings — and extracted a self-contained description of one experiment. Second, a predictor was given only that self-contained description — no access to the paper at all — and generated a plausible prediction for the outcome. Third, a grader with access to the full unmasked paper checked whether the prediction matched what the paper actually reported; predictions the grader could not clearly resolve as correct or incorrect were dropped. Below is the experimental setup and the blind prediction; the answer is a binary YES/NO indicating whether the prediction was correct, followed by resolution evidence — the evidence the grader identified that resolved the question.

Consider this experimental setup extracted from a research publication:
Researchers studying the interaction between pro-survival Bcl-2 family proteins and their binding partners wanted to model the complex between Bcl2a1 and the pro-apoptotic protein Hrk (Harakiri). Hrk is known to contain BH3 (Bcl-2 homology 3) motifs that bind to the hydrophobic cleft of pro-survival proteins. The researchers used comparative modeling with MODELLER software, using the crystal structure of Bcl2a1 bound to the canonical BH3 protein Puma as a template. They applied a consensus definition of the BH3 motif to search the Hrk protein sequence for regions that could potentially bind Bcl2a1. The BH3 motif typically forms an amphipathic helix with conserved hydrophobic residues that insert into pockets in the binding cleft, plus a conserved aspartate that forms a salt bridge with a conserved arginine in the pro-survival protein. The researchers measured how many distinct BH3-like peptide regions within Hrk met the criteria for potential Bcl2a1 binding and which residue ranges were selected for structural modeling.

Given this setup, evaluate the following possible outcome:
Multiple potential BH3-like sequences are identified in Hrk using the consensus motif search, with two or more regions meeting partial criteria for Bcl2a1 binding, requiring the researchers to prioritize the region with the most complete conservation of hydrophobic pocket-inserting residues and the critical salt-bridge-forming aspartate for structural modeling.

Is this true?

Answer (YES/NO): NO